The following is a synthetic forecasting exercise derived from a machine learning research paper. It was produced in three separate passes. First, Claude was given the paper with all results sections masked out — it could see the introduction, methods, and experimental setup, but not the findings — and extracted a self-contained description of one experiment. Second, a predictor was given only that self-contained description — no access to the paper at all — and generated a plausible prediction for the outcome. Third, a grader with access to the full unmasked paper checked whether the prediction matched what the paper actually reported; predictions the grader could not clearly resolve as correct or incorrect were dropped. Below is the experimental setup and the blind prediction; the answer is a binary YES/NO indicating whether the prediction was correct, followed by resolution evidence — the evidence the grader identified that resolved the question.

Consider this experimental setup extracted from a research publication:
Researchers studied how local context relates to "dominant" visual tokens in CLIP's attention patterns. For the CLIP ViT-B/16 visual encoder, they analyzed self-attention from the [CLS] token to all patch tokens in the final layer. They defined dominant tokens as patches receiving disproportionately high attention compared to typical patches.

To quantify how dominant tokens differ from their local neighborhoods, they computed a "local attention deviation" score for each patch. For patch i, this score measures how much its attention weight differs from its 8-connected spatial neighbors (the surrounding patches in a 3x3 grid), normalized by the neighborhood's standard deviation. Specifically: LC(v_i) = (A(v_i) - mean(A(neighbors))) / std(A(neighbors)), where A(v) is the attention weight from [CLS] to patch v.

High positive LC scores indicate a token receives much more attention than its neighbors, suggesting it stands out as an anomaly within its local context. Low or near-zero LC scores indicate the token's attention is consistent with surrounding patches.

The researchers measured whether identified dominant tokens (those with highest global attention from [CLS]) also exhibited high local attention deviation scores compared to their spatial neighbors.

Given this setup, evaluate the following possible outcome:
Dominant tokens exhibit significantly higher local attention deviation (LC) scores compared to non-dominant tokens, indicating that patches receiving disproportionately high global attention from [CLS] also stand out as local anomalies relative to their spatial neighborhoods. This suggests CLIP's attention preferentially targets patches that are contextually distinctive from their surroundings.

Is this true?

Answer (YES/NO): YES